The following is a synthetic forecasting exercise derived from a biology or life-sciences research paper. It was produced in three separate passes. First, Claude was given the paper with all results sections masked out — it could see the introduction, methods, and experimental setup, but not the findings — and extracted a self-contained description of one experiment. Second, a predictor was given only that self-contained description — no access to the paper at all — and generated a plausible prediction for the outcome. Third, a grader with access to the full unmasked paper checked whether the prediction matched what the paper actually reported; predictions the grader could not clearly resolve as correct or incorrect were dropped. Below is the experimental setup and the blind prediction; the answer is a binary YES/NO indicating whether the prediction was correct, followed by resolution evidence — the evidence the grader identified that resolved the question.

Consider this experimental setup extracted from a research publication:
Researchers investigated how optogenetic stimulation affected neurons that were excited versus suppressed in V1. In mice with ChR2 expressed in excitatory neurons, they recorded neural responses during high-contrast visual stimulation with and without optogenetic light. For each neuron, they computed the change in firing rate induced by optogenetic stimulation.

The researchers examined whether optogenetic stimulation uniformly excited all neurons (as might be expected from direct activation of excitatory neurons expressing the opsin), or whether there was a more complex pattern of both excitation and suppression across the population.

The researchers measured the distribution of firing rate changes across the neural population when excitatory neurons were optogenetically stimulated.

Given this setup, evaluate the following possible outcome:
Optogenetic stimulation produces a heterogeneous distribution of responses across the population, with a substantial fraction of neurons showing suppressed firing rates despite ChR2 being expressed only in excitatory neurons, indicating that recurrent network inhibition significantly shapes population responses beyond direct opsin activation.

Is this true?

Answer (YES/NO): YES